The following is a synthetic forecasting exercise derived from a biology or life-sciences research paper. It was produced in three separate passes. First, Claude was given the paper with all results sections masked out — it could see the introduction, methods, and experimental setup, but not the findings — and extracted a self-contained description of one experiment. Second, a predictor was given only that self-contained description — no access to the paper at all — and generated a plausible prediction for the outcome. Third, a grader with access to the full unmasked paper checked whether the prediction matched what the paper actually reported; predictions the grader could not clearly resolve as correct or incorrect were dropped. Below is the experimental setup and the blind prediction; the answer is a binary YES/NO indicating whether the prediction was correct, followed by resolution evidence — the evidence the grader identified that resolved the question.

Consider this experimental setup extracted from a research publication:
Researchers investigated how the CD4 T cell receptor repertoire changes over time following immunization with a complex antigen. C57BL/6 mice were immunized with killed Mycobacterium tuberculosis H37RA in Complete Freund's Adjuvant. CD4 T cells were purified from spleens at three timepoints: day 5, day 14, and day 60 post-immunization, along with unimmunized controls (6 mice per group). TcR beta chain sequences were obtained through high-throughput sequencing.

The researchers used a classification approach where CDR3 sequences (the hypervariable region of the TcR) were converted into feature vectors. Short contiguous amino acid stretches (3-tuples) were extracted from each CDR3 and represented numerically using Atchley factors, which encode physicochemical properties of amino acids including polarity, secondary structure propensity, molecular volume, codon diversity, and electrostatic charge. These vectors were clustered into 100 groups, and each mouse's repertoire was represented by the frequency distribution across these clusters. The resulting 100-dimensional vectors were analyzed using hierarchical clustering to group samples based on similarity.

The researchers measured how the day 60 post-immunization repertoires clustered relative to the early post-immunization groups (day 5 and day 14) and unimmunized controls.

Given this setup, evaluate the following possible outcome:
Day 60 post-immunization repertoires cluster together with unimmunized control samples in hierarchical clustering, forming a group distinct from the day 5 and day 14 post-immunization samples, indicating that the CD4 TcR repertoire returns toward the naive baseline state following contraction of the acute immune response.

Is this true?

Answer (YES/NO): NO